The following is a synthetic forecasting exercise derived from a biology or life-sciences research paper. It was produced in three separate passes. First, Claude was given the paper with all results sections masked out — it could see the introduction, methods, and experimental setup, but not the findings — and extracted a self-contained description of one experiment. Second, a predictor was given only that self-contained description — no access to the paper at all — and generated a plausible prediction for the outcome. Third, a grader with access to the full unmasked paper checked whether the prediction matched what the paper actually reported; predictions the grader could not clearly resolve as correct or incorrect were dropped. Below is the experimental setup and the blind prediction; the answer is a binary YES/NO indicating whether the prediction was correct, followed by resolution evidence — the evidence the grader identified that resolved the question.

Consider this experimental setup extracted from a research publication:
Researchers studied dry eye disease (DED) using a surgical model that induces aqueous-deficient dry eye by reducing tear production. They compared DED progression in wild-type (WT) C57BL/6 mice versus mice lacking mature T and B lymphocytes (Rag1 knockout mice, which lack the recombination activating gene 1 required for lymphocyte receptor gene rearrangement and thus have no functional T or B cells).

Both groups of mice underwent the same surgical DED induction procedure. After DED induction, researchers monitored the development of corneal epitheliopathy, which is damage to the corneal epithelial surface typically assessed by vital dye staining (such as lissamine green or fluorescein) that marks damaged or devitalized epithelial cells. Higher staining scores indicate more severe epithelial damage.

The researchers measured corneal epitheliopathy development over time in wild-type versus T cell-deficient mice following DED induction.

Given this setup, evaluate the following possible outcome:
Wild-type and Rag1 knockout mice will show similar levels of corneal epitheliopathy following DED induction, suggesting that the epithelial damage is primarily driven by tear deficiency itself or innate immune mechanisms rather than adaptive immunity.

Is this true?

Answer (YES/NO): YES